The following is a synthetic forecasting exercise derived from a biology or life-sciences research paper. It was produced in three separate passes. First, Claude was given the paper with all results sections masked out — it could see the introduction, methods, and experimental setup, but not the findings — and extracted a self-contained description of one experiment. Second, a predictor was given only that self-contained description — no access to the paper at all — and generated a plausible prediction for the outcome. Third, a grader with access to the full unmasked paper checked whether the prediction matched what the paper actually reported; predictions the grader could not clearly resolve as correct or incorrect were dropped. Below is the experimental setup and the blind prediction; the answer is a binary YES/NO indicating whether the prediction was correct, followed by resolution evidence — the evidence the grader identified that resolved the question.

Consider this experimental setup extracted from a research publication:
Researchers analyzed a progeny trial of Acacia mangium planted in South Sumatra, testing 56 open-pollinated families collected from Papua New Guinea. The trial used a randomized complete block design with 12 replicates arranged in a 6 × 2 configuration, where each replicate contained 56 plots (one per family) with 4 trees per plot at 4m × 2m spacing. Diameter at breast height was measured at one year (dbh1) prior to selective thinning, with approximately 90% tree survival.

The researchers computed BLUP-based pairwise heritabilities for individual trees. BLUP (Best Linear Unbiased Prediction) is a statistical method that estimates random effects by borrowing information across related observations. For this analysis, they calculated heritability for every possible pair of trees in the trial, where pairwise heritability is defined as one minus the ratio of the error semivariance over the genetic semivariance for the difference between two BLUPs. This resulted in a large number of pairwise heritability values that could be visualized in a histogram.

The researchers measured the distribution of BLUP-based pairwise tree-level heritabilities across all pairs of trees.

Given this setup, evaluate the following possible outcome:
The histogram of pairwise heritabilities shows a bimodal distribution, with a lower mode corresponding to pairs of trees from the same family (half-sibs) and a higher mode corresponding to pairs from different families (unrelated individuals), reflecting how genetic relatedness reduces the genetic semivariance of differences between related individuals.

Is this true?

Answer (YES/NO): YES